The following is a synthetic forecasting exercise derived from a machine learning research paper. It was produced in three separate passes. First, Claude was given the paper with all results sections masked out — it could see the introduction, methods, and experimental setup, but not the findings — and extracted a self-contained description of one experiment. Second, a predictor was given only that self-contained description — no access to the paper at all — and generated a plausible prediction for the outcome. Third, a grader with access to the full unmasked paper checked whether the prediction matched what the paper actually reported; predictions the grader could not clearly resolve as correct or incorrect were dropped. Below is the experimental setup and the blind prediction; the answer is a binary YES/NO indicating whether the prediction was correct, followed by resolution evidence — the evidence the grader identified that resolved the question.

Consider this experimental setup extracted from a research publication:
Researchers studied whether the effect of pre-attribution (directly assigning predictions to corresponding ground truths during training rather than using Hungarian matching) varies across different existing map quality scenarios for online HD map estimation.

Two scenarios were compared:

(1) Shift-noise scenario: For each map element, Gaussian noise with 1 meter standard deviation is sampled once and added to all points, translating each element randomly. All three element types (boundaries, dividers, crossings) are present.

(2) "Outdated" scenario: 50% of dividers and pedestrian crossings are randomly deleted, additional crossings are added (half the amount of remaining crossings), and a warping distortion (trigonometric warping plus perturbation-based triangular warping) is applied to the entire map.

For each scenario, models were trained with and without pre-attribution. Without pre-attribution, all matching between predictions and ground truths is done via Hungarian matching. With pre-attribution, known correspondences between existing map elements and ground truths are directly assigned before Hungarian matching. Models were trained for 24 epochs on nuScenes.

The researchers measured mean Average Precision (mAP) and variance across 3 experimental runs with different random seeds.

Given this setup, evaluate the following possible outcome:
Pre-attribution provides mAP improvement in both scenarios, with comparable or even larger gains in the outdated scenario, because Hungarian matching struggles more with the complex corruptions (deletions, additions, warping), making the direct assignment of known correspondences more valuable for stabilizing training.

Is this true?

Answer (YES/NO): NO